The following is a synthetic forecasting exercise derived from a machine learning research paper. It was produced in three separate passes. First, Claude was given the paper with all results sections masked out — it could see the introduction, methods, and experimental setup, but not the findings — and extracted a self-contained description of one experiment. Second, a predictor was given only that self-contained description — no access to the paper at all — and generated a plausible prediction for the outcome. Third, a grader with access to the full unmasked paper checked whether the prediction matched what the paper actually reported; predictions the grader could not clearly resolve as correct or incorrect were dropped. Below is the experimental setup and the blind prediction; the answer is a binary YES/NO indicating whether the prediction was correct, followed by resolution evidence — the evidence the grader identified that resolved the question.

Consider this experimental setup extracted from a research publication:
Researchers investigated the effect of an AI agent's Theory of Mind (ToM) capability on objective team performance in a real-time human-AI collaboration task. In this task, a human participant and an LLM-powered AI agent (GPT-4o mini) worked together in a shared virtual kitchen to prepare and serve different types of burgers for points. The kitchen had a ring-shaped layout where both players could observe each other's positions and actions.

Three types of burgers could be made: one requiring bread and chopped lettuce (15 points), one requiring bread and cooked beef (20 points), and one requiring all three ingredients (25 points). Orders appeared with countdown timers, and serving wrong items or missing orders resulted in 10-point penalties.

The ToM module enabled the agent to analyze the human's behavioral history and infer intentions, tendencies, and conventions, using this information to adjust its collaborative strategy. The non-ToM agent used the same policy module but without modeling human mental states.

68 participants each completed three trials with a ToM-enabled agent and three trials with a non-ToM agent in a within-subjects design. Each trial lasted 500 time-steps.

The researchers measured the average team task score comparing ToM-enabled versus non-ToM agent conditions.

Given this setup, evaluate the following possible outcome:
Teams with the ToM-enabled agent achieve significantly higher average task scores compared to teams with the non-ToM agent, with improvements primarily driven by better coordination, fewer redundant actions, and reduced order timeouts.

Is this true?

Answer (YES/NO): NO